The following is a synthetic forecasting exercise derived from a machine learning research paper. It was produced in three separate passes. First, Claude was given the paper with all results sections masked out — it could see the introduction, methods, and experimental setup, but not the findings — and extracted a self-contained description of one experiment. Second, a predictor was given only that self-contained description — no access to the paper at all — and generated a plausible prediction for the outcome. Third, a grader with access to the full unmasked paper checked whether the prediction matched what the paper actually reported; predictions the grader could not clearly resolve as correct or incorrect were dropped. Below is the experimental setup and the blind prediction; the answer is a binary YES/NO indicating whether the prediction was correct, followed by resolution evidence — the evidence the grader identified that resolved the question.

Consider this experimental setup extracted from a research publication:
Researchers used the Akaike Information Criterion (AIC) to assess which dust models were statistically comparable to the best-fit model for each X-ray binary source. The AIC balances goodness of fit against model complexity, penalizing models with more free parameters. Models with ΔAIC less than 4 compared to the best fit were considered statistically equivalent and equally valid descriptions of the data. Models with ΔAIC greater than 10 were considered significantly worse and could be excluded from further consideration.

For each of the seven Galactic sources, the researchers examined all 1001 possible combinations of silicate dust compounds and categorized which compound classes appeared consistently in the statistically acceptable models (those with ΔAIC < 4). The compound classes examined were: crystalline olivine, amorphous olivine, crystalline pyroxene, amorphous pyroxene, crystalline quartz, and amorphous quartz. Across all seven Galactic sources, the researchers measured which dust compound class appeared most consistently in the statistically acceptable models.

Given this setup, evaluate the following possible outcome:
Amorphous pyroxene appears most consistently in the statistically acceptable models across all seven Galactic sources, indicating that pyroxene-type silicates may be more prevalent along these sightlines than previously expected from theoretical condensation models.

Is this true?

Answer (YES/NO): NO